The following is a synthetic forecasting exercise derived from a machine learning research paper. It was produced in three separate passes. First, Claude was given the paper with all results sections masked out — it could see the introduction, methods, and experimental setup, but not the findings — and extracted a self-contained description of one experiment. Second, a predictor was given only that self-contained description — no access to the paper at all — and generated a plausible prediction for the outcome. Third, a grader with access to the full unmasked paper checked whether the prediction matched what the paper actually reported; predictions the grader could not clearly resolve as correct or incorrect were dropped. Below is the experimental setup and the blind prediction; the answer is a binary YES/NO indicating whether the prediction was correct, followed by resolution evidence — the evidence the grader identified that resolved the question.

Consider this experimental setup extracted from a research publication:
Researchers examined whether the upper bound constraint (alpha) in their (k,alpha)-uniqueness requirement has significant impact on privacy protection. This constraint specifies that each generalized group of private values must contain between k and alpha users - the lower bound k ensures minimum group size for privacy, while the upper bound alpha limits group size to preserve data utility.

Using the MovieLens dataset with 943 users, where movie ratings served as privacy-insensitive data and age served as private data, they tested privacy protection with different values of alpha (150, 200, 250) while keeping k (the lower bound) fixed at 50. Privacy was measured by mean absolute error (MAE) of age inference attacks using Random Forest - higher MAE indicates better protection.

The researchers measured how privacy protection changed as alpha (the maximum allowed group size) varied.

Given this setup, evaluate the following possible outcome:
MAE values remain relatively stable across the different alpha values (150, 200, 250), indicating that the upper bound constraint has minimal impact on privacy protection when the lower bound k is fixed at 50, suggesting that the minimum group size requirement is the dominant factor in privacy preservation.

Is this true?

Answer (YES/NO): YES